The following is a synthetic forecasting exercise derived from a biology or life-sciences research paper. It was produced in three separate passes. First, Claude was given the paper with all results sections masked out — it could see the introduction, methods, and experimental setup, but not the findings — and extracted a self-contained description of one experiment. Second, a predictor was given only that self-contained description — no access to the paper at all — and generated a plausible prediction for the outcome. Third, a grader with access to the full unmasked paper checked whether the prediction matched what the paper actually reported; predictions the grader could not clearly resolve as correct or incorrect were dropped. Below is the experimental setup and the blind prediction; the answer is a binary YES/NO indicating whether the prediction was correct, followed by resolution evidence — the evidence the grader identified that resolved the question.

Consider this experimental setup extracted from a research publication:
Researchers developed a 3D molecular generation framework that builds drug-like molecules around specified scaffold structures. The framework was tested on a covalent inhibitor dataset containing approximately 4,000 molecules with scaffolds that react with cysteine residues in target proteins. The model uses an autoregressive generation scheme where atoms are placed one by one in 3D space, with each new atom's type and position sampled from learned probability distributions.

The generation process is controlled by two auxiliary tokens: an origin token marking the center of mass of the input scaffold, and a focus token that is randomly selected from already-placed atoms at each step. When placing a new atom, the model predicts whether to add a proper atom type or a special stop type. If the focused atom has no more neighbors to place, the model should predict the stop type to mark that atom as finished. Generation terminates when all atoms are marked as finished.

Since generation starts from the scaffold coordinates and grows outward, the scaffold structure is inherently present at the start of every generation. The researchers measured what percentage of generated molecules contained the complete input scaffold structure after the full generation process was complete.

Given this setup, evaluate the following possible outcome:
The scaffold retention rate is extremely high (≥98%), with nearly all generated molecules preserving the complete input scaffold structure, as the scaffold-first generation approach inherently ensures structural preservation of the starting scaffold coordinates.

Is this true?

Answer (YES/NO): YES